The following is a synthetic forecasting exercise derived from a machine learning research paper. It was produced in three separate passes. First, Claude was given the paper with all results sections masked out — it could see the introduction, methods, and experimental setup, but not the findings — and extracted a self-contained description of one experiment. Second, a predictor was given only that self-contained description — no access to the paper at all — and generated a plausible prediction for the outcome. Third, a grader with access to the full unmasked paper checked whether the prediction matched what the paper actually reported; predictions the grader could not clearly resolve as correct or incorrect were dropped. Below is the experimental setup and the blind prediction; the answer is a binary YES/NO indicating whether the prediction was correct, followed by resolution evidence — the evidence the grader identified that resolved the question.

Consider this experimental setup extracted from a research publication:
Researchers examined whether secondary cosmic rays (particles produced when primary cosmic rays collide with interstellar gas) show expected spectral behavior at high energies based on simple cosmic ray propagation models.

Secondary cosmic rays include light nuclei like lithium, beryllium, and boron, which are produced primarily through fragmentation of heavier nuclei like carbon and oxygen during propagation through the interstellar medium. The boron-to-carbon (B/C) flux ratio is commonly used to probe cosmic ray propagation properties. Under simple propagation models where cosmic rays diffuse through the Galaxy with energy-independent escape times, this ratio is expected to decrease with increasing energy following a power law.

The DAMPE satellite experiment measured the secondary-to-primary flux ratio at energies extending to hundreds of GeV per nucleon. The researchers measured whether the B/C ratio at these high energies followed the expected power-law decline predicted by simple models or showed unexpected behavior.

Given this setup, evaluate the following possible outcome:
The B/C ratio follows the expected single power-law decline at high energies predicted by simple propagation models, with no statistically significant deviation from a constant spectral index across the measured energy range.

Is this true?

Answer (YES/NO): NO